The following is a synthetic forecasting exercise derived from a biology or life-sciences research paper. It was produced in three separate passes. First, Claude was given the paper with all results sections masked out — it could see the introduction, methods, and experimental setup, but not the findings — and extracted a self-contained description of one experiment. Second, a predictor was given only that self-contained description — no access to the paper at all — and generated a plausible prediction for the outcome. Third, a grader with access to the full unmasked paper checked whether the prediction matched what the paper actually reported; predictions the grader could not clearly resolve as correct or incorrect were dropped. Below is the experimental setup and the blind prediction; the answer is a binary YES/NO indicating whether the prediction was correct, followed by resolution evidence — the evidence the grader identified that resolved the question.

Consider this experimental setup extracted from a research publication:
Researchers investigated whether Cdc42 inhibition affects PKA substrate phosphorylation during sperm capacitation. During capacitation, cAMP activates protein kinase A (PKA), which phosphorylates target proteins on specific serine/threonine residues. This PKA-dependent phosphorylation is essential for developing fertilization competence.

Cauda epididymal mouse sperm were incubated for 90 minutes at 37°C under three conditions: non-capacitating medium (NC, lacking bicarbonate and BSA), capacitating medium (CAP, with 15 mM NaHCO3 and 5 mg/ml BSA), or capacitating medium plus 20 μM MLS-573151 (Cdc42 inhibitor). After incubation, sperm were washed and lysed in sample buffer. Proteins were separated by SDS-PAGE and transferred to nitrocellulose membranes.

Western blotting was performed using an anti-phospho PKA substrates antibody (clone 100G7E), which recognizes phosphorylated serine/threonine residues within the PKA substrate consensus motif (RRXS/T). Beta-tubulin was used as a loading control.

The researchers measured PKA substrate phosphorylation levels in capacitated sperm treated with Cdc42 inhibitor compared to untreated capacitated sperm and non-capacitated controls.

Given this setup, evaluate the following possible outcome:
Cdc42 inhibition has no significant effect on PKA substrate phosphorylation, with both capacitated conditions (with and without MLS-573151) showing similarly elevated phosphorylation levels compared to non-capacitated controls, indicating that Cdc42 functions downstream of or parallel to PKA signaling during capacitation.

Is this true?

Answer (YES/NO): NO